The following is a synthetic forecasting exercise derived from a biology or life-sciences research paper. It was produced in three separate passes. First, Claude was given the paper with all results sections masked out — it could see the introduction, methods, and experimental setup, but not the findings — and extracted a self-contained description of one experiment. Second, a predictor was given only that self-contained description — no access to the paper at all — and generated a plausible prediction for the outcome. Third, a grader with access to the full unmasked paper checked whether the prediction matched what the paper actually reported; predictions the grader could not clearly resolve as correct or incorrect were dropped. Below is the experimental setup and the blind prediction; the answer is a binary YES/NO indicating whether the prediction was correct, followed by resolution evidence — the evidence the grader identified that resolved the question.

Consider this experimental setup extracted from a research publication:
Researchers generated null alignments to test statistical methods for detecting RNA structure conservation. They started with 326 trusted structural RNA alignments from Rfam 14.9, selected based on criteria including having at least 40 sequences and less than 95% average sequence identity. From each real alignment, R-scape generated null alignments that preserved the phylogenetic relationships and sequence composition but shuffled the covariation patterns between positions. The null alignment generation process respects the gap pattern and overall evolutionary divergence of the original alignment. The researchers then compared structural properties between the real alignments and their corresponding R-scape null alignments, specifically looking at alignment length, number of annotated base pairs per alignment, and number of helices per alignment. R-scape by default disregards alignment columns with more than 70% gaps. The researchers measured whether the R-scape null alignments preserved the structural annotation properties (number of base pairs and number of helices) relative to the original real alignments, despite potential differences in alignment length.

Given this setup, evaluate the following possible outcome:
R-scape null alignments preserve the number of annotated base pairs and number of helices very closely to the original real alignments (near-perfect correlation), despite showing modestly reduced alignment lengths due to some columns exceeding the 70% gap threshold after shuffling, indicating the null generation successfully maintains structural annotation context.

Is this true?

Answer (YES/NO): NO